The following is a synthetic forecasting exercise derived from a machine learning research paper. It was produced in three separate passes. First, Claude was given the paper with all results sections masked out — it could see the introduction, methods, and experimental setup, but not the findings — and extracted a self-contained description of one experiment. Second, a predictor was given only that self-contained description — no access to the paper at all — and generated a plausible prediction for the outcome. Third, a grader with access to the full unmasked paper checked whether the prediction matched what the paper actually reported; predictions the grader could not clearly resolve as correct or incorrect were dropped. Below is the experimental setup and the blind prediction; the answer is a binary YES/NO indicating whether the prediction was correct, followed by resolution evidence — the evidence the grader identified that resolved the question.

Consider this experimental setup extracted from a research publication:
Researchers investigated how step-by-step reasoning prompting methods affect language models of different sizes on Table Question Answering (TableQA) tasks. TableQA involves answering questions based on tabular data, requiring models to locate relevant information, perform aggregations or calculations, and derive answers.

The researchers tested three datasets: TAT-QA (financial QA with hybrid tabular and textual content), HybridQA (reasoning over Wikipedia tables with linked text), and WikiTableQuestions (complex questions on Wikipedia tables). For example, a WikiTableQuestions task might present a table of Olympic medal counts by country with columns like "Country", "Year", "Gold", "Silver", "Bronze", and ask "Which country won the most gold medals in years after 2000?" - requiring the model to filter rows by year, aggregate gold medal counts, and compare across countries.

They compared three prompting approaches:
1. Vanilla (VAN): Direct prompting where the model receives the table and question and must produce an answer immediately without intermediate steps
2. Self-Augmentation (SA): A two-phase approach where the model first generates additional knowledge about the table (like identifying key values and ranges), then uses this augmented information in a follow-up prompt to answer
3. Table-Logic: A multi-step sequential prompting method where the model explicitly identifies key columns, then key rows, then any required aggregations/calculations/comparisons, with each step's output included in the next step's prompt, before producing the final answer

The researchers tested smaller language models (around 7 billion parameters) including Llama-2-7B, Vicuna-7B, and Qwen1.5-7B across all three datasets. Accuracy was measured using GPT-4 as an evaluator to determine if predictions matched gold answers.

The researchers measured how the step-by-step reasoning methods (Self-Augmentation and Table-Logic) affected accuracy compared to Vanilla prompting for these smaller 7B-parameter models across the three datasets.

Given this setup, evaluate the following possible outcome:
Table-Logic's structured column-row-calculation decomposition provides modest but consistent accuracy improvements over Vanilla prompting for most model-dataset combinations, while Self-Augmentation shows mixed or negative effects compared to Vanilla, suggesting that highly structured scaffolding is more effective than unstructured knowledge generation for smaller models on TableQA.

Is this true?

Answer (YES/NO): NO